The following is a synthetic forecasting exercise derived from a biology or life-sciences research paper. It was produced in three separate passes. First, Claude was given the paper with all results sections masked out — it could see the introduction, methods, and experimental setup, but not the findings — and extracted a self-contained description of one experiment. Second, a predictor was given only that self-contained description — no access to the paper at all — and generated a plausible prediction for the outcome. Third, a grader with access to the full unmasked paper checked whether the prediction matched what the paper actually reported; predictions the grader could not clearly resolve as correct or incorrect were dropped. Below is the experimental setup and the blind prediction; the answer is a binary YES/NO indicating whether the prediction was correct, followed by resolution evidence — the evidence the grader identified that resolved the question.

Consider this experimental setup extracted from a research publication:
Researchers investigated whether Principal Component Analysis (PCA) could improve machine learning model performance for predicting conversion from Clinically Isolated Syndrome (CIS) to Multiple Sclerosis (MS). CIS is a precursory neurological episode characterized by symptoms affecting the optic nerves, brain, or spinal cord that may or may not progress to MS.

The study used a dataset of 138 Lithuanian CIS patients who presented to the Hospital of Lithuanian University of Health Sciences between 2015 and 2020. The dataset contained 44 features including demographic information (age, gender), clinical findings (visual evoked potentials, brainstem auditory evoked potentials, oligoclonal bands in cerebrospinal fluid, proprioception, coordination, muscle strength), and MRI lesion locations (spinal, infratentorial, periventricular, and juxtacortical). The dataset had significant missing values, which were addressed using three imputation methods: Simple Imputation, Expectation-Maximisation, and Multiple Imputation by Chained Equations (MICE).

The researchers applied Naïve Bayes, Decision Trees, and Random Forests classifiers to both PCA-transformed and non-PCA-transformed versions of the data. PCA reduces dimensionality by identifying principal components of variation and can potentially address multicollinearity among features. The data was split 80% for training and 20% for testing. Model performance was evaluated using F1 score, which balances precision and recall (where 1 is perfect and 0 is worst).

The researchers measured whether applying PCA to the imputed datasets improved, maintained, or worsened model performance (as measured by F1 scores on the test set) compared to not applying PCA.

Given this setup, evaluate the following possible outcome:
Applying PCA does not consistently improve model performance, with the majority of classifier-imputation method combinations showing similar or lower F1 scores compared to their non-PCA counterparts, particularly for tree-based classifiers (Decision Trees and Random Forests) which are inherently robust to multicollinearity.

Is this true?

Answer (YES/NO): NO